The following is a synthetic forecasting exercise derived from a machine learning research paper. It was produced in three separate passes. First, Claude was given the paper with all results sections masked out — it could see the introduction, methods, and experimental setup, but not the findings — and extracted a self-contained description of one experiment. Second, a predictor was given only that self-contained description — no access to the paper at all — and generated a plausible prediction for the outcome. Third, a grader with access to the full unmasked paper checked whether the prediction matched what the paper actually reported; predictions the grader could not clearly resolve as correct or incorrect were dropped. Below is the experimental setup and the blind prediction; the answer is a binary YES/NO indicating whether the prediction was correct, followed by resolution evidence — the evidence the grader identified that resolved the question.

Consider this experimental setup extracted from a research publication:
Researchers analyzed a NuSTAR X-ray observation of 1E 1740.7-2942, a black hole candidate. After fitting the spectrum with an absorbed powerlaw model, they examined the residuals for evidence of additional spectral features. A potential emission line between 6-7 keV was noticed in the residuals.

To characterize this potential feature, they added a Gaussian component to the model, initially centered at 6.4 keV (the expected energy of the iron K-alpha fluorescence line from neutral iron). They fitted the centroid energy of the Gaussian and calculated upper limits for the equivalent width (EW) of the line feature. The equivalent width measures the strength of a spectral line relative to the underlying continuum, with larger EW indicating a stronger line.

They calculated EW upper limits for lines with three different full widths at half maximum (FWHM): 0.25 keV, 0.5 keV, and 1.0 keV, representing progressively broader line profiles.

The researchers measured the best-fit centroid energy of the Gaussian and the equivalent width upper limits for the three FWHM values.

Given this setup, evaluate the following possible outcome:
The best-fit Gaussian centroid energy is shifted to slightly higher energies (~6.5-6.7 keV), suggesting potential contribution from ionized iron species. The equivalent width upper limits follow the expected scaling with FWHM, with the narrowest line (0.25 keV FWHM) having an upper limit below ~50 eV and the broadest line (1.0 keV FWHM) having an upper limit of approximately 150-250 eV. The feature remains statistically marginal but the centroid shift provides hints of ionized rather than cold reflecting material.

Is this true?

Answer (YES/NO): NO